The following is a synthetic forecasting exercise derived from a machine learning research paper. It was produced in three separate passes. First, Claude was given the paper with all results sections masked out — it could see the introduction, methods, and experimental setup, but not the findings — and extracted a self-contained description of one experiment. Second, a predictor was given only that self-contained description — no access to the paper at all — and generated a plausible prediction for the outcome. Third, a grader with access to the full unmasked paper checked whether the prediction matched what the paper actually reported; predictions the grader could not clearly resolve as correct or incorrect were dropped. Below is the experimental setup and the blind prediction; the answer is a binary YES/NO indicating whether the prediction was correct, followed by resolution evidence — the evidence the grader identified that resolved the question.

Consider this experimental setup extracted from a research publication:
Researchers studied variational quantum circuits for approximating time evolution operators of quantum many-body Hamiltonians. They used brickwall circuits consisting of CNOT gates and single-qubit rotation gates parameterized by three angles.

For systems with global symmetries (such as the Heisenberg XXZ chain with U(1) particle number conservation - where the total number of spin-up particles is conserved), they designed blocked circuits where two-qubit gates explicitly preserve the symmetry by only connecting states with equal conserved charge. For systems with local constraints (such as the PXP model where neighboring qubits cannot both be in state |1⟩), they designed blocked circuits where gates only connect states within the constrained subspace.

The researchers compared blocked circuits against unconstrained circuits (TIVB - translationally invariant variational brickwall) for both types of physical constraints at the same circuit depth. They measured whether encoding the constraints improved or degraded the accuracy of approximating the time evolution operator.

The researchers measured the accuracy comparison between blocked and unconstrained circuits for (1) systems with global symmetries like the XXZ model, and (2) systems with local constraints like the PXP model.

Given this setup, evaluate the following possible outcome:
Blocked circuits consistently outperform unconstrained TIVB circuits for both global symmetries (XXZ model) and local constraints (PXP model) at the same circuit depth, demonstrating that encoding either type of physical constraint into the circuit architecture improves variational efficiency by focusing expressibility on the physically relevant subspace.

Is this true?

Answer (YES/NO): NO